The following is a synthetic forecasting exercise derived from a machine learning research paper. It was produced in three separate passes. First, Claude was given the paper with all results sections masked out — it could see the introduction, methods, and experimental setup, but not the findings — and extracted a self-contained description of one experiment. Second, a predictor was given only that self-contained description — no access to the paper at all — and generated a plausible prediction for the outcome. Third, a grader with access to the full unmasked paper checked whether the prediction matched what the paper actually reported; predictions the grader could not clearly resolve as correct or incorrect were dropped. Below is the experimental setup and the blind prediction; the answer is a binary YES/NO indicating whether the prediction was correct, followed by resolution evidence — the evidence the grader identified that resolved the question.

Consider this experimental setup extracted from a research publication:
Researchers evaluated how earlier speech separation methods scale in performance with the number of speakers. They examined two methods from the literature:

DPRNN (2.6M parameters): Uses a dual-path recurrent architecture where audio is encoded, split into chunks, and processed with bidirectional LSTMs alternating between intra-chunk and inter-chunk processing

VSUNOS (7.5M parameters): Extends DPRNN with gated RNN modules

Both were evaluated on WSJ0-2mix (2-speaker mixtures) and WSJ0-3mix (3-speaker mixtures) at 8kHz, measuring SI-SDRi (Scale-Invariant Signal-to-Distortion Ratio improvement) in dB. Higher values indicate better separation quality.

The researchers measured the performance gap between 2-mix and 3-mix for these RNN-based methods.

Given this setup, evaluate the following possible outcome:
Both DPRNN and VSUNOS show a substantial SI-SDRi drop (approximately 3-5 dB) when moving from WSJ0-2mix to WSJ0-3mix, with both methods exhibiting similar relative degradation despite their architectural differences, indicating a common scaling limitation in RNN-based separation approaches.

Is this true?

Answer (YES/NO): NO